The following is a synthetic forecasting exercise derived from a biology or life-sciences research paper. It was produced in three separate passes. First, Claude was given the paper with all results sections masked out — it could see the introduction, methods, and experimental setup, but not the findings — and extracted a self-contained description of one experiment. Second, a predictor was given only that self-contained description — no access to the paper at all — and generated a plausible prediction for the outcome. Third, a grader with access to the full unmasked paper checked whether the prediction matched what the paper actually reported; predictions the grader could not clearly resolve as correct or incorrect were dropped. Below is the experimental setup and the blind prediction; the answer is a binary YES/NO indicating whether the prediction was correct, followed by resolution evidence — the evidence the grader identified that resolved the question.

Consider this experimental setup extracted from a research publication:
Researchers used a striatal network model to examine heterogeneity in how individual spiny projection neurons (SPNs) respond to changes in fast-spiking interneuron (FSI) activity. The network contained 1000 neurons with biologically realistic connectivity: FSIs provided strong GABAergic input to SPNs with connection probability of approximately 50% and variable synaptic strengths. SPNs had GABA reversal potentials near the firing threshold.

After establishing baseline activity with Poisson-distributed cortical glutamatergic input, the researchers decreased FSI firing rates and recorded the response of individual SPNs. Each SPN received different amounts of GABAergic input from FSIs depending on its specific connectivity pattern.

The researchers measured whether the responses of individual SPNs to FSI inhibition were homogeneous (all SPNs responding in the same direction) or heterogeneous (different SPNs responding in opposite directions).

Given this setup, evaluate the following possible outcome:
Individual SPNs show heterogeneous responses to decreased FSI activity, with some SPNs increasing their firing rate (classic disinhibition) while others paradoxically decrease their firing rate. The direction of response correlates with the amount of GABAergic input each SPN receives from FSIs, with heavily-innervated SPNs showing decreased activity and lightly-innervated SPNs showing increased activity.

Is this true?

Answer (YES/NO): NO